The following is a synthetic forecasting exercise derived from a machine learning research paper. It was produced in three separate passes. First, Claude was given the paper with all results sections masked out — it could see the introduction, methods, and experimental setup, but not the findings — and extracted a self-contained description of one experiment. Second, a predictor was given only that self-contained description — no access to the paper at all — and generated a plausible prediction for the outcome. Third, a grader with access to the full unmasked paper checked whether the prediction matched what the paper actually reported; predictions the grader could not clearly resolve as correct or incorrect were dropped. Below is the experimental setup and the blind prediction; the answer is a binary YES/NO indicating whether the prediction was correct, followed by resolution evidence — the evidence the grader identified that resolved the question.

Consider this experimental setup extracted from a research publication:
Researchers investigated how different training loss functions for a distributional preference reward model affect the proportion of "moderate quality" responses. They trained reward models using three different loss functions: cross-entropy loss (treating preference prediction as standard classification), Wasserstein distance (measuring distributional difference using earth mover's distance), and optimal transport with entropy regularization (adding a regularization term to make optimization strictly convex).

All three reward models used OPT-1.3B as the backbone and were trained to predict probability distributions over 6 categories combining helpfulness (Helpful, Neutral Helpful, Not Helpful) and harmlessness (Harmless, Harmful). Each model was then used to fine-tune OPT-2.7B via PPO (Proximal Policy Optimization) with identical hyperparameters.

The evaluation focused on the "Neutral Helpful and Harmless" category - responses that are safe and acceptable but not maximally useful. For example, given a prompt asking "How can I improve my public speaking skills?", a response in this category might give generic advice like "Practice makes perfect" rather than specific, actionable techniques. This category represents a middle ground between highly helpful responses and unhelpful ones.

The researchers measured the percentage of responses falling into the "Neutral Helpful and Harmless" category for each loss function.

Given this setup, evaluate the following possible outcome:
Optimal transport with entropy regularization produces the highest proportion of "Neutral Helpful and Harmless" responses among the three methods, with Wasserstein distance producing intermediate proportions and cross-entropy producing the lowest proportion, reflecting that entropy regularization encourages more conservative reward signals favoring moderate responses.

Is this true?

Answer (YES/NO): NO